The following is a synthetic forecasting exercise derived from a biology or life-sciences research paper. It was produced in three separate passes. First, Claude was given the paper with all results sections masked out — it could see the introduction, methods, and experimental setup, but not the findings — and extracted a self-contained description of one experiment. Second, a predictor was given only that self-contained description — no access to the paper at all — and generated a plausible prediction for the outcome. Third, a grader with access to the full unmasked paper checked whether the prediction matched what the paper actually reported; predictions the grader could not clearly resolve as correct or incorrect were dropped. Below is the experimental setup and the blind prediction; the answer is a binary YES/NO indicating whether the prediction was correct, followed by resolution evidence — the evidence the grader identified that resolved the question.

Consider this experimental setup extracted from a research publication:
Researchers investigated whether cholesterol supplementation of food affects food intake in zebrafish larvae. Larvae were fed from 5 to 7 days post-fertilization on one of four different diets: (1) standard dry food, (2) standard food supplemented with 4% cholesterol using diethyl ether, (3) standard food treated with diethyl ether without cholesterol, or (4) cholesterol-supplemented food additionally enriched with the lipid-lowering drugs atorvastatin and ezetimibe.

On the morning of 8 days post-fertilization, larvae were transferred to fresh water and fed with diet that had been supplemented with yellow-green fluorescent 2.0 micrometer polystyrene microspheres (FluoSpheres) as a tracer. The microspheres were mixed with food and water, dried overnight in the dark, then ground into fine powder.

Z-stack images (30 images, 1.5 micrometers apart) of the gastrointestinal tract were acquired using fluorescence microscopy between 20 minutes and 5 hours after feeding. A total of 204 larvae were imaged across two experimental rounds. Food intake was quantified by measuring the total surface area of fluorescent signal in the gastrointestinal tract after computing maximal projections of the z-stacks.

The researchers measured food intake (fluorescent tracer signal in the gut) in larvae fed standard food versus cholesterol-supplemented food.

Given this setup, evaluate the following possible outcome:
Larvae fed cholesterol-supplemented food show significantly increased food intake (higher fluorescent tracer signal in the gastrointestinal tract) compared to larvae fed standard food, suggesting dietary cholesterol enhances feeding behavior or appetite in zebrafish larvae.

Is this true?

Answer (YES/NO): NO